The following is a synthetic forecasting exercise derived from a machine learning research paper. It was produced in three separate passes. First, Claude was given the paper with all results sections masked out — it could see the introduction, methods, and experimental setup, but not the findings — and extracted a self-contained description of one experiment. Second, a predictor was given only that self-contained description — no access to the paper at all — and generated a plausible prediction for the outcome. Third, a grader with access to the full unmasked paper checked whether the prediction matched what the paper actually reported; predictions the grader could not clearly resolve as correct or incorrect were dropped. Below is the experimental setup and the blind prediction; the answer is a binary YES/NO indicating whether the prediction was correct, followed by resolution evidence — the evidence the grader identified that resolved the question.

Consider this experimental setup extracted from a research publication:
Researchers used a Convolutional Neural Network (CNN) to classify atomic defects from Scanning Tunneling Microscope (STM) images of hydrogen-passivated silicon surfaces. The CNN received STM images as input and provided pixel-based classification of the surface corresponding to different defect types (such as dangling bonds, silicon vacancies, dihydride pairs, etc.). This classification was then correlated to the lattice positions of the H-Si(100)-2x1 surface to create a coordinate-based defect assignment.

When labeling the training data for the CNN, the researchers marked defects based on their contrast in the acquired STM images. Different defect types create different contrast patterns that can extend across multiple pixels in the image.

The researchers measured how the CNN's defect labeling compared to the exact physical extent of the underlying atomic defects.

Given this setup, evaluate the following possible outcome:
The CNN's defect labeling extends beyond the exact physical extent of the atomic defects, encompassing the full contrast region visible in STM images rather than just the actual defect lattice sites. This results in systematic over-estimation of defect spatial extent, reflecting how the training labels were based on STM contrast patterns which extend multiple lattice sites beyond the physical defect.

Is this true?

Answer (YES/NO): YES